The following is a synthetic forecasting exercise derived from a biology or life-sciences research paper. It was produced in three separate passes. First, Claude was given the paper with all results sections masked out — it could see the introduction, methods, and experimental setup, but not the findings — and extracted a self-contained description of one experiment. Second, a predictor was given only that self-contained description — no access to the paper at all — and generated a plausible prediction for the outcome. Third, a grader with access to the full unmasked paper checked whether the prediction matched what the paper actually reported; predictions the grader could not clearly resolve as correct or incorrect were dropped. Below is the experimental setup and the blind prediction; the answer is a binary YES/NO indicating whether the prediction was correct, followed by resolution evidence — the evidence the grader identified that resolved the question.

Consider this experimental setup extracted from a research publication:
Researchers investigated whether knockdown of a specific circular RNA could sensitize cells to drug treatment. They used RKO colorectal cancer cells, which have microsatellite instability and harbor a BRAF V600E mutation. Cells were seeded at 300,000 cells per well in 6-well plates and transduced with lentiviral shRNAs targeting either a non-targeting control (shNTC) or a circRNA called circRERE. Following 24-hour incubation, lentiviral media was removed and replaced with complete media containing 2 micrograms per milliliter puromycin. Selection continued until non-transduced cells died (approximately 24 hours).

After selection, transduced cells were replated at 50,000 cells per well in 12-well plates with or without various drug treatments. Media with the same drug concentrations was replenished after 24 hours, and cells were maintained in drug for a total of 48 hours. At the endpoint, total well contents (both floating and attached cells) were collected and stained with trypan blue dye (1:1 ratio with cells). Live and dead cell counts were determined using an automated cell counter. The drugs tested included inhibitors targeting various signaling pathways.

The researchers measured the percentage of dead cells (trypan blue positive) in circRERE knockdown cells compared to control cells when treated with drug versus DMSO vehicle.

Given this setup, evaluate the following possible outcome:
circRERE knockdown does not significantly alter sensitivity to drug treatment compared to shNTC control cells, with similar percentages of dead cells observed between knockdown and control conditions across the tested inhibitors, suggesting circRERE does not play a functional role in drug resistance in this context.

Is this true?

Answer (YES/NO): NO